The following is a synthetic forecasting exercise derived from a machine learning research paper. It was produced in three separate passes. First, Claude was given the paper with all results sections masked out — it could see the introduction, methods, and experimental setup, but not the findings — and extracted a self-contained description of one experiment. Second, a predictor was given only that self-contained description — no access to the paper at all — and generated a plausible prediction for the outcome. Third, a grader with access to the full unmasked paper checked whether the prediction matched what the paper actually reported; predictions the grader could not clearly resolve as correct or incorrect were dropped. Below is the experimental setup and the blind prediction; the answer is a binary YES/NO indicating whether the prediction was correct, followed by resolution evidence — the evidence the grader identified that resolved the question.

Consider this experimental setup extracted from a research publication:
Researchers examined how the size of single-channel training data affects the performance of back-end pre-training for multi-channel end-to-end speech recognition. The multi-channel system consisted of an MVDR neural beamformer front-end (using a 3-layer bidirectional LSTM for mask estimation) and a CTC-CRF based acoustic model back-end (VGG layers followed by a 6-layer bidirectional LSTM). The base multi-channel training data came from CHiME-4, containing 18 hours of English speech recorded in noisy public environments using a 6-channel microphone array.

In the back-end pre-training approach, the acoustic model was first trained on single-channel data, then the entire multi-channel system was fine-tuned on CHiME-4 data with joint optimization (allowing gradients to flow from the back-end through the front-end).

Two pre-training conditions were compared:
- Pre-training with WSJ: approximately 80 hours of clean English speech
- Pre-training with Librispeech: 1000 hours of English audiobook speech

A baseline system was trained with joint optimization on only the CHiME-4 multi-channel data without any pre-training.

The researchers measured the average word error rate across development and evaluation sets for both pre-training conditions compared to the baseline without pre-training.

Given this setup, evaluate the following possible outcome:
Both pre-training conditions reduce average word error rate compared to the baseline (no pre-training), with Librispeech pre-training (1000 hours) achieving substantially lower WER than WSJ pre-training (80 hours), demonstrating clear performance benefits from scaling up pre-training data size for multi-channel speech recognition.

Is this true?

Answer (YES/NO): NO